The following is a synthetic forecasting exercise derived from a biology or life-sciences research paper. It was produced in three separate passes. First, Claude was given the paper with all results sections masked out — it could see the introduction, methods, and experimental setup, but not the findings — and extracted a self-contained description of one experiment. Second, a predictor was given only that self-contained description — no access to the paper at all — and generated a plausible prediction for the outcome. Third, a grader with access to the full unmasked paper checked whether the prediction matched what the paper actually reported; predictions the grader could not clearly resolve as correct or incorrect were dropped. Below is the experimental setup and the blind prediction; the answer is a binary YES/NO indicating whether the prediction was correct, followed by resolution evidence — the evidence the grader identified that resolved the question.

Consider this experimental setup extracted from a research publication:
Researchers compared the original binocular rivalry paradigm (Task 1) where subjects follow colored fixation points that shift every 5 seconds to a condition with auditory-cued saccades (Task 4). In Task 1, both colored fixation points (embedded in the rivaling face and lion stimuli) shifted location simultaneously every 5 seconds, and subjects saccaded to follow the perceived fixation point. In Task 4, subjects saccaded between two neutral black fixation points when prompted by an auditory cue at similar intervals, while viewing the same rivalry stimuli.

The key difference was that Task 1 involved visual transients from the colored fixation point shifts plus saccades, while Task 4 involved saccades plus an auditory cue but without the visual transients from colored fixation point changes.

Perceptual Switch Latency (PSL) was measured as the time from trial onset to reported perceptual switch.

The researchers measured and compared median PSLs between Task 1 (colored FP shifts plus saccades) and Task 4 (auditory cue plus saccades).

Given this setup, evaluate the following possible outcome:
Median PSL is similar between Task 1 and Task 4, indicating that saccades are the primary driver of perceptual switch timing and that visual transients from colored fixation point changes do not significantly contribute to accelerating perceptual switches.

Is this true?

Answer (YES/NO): YES